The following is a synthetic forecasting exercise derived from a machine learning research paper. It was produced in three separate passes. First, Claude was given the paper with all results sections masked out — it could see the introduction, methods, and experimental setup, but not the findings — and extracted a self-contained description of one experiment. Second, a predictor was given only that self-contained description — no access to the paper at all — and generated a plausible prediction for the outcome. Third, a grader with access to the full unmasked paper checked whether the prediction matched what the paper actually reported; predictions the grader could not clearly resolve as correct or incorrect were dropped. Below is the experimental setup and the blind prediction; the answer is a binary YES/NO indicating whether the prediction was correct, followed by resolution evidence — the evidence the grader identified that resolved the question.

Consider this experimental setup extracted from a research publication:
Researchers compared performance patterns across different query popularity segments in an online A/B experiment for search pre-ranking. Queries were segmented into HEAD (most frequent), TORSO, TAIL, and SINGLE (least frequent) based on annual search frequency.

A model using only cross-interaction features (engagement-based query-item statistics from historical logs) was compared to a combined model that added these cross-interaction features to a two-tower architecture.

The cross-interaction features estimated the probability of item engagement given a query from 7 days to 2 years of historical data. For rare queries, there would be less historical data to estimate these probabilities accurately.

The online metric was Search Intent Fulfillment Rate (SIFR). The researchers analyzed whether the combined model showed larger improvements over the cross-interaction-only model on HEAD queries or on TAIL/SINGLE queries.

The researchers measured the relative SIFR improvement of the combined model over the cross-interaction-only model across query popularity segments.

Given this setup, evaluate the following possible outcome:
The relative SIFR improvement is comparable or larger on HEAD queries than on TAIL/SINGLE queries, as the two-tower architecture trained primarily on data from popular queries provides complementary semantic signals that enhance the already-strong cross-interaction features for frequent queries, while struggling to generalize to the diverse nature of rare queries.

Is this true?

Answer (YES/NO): NO